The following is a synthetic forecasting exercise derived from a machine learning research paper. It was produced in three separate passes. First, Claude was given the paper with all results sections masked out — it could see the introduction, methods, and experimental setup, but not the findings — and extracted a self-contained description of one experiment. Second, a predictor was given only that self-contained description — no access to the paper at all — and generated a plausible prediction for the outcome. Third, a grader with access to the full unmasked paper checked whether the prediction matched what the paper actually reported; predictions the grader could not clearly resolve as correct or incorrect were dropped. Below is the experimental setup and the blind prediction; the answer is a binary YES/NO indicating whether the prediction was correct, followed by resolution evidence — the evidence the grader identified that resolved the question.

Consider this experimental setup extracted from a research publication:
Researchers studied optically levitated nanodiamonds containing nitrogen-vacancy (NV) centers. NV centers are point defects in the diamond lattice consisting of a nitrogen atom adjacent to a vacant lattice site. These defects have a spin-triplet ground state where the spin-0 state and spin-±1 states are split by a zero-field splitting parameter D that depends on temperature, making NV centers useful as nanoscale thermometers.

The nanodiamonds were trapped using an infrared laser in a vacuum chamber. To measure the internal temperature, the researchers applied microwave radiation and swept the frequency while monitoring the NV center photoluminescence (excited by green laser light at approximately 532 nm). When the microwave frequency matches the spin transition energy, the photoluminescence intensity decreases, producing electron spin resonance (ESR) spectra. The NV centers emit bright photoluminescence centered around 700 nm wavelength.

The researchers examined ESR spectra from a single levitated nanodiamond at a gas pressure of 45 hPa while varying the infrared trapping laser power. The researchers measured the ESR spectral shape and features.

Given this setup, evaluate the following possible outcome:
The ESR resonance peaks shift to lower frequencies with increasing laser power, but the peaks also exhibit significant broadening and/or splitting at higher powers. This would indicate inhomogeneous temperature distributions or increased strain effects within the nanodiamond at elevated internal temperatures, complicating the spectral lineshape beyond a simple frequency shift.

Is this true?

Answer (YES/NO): NO